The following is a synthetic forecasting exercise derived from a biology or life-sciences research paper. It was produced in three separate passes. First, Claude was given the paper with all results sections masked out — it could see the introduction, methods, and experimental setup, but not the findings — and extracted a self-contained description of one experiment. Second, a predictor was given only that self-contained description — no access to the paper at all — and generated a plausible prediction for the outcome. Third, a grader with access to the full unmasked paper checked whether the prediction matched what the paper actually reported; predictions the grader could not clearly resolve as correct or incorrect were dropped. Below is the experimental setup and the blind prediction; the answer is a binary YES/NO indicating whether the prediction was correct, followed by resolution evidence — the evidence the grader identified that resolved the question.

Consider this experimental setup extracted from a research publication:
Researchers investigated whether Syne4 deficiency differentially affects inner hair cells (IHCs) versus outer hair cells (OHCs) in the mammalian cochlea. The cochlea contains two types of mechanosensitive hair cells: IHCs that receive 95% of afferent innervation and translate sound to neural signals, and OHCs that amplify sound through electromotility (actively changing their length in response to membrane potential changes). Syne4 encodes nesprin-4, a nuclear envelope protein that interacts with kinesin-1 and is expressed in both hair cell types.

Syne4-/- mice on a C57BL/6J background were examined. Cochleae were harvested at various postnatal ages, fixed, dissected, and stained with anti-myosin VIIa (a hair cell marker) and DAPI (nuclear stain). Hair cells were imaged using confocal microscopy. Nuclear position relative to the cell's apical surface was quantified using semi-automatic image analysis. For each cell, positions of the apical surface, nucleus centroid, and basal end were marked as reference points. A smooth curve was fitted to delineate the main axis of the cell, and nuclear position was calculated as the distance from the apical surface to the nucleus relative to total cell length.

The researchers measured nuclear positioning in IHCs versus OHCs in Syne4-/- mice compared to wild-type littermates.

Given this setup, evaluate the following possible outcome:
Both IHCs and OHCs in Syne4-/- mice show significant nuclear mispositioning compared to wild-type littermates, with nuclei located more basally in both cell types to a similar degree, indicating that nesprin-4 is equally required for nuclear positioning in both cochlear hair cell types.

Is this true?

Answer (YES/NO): NO